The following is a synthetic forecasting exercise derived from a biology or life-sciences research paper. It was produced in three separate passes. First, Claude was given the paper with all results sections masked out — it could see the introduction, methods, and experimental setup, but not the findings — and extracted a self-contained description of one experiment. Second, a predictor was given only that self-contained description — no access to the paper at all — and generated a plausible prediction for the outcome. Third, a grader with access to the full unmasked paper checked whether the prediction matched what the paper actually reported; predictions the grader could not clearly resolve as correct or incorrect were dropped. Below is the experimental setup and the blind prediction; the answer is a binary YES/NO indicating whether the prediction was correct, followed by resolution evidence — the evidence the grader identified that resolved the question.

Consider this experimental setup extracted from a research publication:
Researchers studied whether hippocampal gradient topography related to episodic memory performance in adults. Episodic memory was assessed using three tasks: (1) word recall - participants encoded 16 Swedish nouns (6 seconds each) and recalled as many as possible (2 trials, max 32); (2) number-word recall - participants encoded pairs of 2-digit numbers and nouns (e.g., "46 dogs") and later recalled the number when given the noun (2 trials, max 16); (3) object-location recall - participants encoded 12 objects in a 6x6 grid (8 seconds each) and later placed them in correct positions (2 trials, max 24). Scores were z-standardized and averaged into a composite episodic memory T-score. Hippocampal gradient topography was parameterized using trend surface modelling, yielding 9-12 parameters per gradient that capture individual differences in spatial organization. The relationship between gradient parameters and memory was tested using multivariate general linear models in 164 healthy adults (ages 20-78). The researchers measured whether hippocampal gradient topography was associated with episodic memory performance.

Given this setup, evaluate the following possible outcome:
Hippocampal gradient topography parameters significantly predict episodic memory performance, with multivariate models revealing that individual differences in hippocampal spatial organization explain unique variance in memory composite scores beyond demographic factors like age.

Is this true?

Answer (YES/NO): YES